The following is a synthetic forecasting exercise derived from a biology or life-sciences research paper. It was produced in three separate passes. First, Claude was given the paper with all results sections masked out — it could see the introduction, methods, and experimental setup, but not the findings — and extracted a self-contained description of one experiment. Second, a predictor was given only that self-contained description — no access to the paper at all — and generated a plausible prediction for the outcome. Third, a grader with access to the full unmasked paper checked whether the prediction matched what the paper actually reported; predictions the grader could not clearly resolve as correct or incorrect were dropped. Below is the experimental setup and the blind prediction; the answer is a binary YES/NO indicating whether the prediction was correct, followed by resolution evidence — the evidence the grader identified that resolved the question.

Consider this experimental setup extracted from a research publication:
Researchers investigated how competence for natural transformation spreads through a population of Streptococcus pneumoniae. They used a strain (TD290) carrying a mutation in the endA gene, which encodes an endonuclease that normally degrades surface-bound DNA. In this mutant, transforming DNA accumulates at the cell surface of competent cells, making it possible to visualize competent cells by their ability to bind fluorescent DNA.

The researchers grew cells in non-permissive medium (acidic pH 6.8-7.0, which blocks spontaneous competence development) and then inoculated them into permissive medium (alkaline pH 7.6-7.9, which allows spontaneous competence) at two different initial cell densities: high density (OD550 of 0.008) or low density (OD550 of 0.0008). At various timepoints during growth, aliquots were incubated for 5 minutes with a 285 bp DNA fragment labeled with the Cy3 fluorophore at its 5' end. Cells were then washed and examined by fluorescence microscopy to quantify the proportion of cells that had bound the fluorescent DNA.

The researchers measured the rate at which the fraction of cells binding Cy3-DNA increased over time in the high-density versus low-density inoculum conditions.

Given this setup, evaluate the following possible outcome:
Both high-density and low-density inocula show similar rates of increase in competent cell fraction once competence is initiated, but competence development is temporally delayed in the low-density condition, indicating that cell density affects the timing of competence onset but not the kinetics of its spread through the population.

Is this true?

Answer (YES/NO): NO